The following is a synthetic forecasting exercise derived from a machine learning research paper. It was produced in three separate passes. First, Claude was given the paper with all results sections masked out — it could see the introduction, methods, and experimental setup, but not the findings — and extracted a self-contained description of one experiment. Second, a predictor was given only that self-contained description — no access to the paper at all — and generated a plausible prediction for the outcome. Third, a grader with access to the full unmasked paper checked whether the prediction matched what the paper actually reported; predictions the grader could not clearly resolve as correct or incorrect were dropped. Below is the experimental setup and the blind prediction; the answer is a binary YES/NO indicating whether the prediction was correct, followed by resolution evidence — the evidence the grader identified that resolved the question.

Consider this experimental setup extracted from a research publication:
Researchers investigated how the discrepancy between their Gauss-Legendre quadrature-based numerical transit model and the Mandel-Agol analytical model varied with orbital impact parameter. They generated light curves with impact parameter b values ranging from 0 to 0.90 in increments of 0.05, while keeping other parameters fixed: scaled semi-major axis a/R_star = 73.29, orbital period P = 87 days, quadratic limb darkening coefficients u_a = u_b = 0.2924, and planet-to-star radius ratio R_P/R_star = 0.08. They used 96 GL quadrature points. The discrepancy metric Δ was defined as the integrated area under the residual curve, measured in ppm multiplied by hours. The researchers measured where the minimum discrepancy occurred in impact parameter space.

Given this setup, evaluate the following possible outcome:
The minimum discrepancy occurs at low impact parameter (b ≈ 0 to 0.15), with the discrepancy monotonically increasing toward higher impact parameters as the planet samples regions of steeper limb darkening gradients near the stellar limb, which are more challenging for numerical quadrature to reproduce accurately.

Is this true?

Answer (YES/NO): NO